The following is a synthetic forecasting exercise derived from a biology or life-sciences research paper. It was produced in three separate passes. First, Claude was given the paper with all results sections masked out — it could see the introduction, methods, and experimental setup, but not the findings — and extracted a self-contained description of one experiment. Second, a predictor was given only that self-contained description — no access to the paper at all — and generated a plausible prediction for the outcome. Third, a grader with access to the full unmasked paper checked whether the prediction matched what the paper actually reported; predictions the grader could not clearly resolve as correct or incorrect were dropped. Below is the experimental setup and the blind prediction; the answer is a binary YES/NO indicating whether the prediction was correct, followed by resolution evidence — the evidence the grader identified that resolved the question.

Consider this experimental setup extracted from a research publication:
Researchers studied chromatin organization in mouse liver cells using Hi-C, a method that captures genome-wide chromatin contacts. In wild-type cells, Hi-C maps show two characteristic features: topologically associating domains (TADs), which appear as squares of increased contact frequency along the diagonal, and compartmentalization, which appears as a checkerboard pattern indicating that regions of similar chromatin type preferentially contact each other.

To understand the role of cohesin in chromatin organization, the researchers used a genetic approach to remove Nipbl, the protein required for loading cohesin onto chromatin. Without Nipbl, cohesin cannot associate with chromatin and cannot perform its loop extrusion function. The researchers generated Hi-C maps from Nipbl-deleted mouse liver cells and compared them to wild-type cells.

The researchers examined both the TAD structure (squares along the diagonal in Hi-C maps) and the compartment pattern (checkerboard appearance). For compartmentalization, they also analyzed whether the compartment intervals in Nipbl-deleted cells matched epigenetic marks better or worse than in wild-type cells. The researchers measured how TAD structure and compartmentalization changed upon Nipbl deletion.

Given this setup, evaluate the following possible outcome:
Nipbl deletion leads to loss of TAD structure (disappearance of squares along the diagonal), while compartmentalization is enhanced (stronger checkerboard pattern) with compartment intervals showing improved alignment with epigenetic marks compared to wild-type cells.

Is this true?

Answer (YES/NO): YES